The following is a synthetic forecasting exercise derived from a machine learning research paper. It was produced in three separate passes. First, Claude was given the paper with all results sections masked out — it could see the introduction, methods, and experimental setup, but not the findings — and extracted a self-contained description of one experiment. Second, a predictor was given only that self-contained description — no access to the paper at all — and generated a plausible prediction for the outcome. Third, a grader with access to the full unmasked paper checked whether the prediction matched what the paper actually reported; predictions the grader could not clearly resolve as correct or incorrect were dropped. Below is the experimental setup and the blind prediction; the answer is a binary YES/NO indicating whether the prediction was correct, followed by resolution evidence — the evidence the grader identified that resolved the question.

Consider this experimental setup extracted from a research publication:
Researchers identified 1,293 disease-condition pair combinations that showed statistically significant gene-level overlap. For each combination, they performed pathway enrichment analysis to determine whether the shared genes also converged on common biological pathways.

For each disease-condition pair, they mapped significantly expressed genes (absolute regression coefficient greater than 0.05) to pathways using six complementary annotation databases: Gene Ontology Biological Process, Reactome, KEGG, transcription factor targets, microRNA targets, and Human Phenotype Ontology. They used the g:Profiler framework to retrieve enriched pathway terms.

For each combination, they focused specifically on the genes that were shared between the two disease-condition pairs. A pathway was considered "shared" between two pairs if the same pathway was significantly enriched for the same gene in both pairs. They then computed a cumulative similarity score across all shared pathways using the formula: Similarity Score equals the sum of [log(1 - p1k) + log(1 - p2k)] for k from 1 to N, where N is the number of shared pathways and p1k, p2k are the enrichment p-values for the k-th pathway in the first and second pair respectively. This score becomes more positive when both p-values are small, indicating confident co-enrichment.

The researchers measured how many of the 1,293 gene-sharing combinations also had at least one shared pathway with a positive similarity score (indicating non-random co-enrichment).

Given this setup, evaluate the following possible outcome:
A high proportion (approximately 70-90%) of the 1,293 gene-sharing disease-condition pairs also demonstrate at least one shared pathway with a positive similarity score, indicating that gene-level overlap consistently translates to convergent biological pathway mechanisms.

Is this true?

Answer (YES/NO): YES